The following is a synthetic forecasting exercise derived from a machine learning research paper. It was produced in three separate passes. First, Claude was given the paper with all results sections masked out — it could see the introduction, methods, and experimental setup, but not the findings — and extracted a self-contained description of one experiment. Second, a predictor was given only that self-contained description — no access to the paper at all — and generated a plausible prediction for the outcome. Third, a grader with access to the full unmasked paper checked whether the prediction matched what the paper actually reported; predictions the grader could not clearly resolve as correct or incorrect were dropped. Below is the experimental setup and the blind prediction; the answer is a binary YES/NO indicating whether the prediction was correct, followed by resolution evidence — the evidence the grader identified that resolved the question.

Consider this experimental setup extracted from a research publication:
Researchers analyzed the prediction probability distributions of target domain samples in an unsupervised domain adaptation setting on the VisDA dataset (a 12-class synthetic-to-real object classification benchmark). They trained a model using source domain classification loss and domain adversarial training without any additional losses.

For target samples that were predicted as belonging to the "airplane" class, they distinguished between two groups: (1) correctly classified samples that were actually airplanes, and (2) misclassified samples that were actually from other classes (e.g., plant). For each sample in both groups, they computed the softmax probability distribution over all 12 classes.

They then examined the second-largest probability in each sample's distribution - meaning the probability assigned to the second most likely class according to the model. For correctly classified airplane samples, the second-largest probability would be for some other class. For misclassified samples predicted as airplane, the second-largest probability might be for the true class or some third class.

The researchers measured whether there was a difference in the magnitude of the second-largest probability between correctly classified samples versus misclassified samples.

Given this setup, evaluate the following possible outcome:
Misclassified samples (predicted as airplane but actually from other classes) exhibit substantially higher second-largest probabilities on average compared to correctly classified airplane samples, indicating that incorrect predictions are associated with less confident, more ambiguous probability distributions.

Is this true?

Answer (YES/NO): YES